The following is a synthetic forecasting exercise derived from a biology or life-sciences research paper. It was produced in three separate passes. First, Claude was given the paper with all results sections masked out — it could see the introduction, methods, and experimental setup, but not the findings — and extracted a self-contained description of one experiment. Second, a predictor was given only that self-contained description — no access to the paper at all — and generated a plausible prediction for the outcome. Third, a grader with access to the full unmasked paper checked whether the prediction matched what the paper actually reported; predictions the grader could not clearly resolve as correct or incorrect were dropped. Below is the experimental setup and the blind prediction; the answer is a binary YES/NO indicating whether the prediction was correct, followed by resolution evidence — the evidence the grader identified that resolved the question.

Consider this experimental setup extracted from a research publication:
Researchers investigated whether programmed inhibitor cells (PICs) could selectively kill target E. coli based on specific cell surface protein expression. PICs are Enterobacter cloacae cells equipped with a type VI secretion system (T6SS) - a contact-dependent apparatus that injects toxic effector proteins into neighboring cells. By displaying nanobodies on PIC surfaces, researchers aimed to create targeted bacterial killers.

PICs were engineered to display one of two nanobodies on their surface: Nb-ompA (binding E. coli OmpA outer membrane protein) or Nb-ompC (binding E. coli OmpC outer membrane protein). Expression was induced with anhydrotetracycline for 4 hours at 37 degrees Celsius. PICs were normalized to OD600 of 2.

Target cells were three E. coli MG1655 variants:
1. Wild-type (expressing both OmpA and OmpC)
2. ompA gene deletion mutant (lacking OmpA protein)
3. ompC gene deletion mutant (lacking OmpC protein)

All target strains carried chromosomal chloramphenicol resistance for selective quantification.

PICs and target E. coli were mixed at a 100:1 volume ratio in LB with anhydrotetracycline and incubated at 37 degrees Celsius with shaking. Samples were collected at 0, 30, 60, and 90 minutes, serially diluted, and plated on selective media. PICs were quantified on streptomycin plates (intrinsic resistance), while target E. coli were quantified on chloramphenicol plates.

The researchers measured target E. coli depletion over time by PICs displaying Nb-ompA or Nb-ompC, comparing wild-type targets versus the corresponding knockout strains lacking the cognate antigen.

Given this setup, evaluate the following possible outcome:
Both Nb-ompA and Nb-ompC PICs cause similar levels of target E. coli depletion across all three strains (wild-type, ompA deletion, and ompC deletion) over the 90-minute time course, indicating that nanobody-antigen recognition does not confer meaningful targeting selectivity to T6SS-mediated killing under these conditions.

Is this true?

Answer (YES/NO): NO